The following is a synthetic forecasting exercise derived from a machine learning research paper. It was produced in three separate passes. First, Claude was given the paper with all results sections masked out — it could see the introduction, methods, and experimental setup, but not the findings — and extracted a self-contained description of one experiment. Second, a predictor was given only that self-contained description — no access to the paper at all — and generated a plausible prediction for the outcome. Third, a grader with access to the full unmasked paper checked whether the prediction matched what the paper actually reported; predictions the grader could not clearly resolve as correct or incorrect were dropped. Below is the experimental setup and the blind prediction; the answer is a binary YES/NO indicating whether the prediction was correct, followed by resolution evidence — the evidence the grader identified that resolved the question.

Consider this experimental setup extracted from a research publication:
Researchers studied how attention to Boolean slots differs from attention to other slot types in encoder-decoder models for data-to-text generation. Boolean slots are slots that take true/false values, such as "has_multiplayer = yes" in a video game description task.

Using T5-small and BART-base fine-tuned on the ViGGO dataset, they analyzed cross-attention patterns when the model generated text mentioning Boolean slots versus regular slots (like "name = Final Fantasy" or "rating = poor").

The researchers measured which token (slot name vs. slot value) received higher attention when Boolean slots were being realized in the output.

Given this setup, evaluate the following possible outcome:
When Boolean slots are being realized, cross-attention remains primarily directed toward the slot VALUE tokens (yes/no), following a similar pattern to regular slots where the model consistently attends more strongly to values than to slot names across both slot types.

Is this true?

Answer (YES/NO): NO